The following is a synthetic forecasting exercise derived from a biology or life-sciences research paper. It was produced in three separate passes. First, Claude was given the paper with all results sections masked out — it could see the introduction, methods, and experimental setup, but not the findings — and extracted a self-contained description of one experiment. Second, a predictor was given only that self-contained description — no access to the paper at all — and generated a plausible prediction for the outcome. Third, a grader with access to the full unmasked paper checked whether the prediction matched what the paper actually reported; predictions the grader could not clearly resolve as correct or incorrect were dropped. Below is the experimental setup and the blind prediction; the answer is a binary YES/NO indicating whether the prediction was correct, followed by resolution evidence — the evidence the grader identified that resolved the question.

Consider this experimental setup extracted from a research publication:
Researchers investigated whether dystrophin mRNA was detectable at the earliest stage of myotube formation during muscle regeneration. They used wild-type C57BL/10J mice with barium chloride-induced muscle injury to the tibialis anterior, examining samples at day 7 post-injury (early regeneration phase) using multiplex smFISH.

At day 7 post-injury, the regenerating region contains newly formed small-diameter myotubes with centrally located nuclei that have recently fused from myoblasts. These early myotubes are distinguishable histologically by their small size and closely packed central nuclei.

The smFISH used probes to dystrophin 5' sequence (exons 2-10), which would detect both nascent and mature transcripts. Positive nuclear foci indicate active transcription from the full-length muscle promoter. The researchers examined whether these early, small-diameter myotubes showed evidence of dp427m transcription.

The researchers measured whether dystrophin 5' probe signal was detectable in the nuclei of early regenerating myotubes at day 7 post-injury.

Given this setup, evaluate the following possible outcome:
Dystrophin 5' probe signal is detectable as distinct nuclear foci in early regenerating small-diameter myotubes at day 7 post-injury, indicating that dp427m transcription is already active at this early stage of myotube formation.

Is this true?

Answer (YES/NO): YES